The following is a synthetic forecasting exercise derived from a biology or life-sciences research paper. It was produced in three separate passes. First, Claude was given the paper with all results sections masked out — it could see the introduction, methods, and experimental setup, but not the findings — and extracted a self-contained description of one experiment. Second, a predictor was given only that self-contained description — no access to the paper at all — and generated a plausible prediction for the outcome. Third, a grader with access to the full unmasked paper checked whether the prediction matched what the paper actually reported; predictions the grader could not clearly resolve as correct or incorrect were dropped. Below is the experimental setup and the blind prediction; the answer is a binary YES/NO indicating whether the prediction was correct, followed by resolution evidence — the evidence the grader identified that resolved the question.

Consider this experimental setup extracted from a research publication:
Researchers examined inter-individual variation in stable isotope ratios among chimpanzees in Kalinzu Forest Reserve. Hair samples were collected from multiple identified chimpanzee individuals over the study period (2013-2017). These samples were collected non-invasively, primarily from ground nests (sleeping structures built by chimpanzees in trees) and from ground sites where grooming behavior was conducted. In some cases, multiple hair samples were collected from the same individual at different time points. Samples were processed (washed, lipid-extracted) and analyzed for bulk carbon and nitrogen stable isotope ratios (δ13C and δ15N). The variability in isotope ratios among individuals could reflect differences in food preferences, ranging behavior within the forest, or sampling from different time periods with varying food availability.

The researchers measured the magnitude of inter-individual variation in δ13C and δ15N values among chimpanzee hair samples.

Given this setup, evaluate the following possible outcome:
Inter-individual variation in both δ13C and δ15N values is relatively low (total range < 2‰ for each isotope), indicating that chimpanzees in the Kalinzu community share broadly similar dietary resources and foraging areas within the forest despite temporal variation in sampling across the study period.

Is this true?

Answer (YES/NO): YES